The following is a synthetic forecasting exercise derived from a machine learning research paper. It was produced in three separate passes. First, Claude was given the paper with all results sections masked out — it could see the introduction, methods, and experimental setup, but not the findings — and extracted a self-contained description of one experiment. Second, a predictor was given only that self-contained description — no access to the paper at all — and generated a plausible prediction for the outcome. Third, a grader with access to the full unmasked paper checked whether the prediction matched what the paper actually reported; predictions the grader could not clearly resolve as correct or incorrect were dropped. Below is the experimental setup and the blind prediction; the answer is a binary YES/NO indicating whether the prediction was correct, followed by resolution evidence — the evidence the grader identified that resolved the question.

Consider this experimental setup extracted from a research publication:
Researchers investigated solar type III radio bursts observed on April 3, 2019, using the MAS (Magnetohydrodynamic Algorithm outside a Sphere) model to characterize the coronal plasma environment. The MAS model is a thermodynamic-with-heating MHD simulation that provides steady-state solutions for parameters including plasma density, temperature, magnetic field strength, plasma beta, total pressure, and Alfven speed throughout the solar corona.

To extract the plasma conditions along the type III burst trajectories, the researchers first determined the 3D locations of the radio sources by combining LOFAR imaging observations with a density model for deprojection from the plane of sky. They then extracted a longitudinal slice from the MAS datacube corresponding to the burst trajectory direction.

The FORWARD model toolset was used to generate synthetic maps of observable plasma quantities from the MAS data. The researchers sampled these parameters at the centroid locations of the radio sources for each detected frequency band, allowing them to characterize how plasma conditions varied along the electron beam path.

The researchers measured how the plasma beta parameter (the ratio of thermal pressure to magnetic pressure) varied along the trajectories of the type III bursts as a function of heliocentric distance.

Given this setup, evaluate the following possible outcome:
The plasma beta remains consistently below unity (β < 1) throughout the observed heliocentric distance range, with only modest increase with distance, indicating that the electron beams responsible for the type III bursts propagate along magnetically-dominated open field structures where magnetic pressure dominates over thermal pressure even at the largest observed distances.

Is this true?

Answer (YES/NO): NO